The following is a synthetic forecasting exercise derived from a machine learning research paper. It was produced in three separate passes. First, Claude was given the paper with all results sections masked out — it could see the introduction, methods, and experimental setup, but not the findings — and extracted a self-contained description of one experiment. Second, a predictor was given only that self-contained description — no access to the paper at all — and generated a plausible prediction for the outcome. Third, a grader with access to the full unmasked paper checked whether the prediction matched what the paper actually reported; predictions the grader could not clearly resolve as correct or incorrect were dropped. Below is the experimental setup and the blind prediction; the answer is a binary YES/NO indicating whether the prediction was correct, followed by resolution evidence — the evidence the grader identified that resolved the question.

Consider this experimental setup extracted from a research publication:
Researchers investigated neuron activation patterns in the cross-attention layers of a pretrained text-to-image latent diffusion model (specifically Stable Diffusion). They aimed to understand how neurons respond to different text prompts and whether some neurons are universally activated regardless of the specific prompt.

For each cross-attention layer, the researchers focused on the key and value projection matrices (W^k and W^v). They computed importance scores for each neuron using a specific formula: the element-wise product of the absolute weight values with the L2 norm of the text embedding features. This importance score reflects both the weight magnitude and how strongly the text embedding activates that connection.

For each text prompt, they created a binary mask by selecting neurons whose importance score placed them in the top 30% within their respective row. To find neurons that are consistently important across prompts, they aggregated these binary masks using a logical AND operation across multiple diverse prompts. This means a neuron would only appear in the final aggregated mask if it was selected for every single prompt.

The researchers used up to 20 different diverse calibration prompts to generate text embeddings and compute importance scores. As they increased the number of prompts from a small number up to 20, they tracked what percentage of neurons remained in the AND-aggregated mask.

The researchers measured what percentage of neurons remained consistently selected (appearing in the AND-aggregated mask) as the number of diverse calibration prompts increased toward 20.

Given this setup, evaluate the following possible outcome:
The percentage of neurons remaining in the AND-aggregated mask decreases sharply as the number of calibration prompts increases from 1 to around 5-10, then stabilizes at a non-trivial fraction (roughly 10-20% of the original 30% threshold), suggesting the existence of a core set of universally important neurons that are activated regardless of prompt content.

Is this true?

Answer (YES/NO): NO